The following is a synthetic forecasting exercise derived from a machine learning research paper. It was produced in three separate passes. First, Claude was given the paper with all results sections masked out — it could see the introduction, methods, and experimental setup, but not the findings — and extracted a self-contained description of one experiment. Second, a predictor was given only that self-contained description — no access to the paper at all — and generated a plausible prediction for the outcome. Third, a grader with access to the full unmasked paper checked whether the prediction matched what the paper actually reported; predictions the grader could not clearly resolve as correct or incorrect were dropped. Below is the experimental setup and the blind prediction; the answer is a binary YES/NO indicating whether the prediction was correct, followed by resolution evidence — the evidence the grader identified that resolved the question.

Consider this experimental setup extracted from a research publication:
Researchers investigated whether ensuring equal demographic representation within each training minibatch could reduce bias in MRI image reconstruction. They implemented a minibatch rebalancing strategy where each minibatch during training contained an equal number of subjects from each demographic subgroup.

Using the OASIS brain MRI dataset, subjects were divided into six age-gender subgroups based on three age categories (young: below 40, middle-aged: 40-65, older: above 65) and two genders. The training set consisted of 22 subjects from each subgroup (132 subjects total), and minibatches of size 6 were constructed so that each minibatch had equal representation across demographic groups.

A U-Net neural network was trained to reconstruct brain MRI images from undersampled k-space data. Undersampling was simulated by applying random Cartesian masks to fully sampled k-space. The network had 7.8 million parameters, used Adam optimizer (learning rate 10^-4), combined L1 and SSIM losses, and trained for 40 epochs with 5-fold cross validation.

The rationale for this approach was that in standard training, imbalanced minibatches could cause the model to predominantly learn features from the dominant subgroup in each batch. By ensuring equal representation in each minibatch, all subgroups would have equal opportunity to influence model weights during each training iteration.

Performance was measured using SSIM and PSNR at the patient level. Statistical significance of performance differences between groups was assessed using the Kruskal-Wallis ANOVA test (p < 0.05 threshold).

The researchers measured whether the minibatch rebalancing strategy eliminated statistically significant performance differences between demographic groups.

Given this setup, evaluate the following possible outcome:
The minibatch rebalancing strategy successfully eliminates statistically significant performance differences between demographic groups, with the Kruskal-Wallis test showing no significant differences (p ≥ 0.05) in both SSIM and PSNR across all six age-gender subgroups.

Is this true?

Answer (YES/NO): NO